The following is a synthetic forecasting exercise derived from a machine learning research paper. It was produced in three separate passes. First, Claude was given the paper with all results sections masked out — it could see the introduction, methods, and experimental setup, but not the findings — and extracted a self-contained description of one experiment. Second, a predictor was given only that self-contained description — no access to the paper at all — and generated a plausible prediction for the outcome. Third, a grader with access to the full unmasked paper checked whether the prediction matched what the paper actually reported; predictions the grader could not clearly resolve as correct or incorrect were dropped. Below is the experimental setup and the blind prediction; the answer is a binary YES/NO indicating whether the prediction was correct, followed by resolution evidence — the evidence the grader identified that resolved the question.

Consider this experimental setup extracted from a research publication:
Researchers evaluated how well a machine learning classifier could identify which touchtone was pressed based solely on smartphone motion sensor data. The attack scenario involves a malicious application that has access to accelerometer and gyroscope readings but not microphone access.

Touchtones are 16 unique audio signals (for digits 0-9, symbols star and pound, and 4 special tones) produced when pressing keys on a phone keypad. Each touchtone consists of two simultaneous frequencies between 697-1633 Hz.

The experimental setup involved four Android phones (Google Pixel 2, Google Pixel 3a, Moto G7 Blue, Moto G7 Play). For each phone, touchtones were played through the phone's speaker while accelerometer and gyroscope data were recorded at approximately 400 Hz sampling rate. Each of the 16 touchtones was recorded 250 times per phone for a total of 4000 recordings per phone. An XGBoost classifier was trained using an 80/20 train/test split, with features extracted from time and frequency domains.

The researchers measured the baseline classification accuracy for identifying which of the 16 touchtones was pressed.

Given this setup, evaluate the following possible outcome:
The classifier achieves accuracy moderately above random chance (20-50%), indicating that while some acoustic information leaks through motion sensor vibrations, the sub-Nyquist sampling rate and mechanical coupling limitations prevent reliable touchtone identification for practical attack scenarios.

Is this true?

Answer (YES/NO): NO